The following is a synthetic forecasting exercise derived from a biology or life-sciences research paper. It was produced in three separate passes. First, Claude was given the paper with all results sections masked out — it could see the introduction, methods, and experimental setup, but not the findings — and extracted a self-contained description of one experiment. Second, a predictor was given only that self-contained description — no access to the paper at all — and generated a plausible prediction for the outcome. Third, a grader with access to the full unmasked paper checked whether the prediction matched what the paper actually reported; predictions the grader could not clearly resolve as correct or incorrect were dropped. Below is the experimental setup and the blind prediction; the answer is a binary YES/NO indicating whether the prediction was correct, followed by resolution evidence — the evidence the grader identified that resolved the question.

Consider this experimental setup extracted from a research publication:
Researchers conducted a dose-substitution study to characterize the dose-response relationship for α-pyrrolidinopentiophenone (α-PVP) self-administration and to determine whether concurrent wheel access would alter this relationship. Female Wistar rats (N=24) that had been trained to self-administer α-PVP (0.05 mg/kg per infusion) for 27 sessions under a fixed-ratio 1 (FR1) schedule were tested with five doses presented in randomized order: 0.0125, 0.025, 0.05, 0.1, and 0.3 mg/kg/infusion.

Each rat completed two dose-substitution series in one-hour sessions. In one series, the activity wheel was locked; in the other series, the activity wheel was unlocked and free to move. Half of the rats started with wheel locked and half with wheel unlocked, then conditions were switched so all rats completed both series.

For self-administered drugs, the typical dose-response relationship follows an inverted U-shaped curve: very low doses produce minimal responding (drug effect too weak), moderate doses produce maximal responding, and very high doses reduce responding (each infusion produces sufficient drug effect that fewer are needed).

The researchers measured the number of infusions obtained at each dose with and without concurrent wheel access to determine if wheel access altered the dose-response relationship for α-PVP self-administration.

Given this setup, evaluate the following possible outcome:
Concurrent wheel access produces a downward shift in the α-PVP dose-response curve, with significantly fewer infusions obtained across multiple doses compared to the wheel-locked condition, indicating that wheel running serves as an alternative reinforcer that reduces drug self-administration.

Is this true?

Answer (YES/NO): NO